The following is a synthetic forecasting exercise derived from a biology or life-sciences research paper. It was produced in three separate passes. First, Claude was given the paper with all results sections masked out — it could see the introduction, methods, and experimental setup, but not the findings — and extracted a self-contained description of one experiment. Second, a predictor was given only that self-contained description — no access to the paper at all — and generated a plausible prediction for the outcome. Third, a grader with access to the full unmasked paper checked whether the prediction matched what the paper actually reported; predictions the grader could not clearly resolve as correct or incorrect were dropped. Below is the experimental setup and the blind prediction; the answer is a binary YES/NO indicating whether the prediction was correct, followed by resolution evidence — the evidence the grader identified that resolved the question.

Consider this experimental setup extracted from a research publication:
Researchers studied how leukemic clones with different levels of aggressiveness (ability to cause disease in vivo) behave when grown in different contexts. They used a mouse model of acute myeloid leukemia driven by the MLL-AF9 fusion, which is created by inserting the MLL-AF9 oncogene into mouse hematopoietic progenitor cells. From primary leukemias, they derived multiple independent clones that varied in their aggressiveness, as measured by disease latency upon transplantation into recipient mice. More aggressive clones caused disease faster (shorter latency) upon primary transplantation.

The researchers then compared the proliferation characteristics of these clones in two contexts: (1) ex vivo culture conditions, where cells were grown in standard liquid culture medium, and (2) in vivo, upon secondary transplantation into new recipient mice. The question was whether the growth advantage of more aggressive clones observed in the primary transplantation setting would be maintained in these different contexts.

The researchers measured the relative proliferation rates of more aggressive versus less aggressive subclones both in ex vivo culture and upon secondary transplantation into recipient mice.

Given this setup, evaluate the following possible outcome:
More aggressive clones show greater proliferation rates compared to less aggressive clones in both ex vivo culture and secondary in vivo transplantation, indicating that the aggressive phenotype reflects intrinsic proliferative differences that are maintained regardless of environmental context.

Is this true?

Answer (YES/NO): NO